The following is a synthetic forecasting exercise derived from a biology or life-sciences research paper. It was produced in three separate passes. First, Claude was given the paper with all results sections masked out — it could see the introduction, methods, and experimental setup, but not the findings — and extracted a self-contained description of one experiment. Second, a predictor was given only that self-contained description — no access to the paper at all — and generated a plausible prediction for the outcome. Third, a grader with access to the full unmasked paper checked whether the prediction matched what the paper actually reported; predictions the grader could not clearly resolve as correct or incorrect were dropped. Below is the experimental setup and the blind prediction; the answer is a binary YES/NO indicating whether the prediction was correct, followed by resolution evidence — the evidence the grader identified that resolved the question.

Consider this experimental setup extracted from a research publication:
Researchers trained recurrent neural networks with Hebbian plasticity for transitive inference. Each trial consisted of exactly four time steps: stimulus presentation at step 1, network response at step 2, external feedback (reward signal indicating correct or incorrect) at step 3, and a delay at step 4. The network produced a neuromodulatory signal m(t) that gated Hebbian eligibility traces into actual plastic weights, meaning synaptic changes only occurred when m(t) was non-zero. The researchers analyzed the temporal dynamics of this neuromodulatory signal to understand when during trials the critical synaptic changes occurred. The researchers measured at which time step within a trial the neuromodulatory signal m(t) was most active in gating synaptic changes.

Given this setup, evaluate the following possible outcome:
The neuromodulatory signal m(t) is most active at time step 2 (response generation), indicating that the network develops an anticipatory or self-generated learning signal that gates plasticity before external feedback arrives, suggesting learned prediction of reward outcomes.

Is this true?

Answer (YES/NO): NO